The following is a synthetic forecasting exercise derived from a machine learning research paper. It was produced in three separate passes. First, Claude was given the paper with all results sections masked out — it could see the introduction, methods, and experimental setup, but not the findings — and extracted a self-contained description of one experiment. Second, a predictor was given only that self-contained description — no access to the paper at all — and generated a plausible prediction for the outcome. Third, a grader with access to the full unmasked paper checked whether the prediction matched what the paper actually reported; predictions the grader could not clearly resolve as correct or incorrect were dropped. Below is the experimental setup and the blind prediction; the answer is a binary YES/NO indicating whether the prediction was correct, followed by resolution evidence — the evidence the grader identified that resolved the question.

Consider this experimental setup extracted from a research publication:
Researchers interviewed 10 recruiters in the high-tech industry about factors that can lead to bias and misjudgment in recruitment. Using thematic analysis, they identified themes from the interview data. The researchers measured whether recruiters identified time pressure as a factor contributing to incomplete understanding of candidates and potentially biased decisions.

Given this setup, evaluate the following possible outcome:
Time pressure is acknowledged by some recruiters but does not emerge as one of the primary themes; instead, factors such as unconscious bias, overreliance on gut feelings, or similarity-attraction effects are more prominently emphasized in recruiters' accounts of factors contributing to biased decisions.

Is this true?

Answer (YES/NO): NO